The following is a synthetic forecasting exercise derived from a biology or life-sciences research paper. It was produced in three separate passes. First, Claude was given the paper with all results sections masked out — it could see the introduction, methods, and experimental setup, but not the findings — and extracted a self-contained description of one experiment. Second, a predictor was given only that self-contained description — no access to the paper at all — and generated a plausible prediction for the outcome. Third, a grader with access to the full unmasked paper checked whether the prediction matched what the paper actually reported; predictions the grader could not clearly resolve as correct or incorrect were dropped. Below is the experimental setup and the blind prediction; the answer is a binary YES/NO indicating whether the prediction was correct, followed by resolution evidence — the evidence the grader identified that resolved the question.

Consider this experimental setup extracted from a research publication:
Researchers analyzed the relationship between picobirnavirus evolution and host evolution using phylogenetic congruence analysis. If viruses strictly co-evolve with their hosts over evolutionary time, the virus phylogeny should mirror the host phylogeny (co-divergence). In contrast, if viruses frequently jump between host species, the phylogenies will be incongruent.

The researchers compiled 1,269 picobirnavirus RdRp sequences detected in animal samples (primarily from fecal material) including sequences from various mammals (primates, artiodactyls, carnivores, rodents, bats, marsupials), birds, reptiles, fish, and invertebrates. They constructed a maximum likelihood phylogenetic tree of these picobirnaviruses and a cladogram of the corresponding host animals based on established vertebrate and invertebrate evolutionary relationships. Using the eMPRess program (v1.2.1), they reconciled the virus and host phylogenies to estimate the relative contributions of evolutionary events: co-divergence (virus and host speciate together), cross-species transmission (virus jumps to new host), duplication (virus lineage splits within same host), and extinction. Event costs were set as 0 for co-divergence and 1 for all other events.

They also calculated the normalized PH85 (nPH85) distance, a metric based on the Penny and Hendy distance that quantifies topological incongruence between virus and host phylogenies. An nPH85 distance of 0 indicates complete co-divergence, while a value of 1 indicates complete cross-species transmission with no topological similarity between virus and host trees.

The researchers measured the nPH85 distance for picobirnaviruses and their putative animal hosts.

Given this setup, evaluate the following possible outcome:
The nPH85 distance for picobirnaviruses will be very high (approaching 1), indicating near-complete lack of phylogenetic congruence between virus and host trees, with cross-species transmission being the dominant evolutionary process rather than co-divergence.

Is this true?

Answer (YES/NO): YES